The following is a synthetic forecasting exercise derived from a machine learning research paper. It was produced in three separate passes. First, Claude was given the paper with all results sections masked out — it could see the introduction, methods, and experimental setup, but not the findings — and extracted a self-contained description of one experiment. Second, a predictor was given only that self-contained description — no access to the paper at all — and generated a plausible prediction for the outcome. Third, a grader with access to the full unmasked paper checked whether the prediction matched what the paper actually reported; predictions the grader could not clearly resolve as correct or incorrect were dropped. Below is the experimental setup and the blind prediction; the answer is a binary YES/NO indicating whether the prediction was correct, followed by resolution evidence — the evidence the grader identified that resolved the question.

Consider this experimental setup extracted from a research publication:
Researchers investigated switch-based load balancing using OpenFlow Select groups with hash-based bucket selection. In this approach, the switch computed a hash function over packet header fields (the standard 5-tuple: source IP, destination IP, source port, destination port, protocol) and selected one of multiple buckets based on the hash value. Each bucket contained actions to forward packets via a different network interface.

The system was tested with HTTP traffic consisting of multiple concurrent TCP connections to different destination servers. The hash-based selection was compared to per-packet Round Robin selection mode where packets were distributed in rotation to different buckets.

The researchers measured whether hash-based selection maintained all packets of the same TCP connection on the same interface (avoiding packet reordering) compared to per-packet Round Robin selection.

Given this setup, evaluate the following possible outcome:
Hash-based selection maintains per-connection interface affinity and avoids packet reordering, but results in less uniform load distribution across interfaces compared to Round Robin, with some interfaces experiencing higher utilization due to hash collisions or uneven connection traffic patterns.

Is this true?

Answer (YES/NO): NO